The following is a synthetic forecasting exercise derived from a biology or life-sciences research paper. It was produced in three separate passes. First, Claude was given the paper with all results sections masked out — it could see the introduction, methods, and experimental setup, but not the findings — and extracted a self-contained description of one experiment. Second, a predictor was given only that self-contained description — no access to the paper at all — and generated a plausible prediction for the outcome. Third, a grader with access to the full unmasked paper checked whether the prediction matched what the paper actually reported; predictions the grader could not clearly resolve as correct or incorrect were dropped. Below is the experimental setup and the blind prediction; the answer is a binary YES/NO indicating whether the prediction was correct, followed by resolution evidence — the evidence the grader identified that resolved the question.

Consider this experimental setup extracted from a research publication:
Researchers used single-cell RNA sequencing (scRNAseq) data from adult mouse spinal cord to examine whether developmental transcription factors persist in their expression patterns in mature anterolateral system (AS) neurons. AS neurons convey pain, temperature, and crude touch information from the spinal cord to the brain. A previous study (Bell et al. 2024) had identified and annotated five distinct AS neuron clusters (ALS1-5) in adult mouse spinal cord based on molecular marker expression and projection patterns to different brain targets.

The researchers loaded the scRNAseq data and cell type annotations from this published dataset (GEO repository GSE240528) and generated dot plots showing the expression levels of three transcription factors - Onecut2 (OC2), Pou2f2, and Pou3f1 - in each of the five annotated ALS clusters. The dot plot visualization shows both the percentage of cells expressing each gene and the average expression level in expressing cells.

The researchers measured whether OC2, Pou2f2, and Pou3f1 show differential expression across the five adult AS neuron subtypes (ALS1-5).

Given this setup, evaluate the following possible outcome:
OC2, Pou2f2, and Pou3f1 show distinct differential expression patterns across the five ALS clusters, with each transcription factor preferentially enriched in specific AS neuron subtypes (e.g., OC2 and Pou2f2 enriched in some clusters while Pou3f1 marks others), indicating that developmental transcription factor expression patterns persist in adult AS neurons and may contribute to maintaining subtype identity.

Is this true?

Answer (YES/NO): NO